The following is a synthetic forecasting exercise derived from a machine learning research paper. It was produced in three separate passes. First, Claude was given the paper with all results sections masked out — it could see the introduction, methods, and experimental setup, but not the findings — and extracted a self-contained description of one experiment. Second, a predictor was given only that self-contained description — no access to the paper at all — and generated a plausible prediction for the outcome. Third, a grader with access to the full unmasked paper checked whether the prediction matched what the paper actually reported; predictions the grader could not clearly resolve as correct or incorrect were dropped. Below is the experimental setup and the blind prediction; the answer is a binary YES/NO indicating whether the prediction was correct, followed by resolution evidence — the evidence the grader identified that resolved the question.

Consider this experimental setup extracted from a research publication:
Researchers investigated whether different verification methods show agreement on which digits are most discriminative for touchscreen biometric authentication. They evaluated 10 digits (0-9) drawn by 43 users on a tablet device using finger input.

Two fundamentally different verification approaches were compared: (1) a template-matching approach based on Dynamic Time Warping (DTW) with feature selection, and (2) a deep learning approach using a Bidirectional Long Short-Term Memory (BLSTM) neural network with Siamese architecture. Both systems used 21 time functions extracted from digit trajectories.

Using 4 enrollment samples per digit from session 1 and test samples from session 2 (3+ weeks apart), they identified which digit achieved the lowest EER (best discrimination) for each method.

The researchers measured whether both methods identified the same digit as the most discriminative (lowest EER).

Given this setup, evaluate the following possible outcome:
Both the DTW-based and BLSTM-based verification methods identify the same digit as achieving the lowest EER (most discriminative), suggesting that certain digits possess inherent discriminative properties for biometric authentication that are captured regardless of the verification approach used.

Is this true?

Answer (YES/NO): YES